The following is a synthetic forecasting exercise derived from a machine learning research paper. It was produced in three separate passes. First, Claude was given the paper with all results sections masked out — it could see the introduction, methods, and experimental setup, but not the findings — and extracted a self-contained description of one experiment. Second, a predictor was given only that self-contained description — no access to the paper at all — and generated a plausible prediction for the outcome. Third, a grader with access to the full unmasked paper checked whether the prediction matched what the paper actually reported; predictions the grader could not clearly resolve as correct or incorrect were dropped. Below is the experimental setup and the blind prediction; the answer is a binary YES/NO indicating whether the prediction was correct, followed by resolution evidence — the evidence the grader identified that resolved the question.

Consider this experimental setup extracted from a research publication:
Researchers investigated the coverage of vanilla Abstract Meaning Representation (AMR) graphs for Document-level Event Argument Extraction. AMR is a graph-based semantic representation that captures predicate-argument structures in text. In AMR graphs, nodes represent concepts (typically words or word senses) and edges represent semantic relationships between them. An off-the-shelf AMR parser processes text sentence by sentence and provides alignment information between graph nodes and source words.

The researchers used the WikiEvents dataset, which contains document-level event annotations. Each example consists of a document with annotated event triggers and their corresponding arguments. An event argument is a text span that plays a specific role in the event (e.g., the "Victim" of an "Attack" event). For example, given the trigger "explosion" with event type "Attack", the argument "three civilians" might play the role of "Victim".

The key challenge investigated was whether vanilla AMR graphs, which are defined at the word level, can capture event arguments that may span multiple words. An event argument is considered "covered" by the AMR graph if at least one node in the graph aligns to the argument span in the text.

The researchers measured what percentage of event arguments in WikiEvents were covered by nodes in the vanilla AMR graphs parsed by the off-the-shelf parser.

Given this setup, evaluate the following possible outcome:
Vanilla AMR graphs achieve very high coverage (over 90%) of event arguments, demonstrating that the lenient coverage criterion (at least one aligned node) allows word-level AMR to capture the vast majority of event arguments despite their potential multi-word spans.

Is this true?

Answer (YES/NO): NO